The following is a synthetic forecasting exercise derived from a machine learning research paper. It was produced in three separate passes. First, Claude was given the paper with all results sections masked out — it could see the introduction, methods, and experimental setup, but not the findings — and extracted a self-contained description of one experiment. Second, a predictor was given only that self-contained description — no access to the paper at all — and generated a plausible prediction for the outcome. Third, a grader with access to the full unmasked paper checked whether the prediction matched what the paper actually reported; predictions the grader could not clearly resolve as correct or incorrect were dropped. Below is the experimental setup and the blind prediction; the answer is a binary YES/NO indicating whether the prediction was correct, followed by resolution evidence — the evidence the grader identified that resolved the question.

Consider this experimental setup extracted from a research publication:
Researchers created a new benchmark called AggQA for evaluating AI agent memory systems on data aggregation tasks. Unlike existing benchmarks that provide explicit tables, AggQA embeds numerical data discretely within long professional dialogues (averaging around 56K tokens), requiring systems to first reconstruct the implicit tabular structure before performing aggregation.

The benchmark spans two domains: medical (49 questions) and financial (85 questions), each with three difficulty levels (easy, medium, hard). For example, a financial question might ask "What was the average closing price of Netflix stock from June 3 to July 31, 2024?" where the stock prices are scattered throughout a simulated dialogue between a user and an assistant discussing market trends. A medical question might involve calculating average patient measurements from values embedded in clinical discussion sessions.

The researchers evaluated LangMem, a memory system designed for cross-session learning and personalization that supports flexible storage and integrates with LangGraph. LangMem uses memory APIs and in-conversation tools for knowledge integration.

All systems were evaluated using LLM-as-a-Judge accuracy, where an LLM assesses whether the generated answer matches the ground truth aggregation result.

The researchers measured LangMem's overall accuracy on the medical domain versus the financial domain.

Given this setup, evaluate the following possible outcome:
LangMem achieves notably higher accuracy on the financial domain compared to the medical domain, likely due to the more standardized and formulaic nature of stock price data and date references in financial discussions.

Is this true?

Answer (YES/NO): NO